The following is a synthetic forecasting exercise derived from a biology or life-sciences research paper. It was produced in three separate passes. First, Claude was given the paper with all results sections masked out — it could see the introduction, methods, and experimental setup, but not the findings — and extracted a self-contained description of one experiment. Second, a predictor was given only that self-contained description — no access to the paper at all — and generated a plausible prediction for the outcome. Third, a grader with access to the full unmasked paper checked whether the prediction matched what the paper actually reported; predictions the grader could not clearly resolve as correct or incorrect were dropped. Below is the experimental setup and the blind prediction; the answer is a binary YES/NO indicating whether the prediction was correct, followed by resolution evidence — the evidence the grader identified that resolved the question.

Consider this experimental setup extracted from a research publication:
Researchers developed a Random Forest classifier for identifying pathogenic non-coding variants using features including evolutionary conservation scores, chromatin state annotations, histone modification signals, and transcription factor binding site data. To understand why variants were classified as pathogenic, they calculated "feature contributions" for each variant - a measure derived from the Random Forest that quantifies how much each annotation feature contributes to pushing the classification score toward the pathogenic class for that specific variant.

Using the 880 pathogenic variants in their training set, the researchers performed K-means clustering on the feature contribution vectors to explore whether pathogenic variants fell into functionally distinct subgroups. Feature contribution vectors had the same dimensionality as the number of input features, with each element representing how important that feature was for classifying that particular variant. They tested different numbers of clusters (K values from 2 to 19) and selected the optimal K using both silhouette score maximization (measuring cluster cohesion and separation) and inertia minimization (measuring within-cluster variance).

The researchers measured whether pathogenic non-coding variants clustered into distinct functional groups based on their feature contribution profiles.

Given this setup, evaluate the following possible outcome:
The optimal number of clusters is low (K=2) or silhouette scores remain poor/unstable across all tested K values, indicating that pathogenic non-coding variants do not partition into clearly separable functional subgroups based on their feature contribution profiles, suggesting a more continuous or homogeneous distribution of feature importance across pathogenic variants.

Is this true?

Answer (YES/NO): NO